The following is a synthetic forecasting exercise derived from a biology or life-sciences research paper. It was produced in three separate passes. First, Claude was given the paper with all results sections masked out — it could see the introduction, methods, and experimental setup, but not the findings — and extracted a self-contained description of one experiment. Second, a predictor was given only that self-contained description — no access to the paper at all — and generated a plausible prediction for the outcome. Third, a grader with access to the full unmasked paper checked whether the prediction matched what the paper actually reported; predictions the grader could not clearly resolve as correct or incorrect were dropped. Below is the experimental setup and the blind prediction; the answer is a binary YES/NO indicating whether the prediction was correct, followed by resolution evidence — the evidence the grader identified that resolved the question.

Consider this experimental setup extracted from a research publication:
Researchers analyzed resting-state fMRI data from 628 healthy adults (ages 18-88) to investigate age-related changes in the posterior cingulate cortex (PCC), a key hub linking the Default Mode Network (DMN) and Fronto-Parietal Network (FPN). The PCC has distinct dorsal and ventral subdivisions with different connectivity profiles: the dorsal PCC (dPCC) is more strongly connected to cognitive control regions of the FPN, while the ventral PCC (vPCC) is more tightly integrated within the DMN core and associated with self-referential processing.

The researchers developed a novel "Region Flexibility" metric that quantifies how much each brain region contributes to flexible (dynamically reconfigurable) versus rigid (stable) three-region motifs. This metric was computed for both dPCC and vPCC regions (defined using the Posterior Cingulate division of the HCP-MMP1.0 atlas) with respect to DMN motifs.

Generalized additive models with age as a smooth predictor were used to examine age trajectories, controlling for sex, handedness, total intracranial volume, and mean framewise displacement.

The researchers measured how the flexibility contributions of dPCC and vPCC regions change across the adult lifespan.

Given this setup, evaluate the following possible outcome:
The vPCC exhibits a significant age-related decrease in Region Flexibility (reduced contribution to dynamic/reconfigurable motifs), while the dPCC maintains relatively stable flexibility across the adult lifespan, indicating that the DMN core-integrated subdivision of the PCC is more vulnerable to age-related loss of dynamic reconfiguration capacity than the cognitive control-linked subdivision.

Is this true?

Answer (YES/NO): NO